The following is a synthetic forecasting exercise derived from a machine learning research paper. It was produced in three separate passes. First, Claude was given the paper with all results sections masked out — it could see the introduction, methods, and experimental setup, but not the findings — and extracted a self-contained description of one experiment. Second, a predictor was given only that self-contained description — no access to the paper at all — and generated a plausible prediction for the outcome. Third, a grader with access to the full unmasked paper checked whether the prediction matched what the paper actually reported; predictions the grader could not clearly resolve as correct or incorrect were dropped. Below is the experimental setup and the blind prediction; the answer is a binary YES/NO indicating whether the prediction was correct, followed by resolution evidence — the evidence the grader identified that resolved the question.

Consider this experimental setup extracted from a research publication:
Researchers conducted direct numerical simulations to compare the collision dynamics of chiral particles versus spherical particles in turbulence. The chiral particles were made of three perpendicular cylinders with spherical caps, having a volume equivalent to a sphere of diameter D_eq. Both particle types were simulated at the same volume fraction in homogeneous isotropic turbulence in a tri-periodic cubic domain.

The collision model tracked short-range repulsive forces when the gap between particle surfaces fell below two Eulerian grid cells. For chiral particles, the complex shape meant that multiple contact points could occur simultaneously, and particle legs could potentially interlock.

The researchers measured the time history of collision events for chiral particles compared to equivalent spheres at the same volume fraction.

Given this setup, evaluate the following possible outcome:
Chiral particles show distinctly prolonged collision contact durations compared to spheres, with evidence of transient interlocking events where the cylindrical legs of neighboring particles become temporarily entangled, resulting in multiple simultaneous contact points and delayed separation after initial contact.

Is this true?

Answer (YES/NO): YES